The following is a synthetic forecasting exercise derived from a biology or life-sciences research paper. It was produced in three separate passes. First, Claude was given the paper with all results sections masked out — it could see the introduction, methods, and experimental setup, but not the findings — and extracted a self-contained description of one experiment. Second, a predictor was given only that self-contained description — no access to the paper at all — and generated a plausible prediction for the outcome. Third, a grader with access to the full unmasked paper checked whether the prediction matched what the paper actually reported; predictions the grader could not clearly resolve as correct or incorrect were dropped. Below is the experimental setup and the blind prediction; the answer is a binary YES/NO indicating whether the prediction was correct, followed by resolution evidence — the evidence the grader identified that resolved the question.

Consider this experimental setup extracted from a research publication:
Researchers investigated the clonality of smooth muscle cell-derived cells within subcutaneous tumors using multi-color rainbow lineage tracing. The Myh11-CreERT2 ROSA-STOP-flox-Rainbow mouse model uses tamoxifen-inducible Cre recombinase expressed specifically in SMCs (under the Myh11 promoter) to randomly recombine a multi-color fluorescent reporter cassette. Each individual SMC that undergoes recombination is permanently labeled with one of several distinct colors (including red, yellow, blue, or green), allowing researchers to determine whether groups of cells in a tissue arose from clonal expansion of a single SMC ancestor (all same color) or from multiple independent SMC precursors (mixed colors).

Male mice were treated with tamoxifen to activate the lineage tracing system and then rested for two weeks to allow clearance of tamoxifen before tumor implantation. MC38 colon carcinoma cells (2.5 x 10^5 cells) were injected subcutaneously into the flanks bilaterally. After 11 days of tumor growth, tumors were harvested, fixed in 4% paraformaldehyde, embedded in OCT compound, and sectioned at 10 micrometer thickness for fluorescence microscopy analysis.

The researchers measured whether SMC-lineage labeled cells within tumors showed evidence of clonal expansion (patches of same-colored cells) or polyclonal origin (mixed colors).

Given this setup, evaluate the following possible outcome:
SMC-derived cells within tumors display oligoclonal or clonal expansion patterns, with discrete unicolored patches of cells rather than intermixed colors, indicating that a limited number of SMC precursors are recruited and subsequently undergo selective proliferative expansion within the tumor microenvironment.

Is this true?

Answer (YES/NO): NO